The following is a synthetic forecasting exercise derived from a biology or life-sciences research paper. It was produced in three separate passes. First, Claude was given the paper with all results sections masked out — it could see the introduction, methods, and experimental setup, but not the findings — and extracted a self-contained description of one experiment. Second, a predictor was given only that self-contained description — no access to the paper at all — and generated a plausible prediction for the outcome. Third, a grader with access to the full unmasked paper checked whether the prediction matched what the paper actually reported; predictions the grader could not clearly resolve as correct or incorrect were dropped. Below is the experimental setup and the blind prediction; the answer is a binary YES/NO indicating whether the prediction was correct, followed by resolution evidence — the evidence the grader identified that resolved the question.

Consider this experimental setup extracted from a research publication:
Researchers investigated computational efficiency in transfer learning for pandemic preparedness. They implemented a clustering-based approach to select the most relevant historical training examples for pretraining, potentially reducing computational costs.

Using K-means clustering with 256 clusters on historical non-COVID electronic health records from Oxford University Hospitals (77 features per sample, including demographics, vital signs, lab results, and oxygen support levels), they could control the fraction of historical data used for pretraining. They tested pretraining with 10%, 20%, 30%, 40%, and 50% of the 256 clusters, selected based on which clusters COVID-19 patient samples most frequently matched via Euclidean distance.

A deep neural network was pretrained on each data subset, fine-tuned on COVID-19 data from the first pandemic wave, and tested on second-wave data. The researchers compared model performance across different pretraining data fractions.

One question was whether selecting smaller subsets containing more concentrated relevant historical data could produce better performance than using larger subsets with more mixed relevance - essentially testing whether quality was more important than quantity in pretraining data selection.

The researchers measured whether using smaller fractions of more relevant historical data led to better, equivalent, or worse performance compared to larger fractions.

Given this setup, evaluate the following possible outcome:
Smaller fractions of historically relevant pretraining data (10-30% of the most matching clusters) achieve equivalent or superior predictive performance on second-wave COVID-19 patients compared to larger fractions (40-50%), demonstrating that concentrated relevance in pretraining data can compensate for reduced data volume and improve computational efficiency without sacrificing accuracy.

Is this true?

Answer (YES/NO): NO